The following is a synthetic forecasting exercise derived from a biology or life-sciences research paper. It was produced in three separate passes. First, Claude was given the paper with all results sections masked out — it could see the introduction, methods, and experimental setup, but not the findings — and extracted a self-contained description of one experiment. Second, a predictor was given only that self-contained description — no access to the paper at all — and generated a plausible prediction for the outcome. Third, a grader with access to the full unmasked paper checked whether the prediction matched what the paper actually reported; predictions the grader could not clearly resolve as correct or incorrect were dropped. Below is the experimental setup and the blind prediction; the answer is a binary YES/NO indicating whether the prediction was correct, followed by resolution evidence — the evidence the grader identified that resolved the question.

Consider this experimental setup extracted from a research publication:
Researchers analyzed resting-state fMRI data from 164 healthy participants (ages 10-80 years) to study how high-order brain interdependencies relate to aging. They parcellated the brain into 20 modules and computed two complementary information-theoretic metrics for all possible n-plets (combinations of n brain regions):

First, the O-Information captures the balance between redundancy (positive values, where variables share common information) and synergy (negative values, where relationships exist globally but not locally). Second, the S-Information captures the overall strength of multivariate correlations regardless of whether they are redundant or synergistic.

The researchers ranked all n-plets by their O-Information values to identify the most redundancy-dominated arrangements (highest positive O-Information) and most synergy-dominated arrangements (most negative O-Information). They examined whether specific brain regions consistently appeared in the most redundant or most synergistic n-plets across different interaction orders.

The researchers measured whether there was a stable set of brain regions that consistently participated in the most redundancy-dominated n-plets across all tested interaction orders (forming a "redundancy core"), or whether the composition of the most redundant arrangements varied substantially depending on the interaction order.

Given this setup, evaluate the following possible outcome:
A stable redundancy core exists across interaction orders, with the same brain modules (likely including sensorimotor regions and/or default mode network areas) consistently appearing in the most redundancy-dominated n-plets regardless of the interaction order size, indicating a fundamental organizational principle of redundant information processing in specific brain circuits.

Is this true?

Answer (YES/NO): YES